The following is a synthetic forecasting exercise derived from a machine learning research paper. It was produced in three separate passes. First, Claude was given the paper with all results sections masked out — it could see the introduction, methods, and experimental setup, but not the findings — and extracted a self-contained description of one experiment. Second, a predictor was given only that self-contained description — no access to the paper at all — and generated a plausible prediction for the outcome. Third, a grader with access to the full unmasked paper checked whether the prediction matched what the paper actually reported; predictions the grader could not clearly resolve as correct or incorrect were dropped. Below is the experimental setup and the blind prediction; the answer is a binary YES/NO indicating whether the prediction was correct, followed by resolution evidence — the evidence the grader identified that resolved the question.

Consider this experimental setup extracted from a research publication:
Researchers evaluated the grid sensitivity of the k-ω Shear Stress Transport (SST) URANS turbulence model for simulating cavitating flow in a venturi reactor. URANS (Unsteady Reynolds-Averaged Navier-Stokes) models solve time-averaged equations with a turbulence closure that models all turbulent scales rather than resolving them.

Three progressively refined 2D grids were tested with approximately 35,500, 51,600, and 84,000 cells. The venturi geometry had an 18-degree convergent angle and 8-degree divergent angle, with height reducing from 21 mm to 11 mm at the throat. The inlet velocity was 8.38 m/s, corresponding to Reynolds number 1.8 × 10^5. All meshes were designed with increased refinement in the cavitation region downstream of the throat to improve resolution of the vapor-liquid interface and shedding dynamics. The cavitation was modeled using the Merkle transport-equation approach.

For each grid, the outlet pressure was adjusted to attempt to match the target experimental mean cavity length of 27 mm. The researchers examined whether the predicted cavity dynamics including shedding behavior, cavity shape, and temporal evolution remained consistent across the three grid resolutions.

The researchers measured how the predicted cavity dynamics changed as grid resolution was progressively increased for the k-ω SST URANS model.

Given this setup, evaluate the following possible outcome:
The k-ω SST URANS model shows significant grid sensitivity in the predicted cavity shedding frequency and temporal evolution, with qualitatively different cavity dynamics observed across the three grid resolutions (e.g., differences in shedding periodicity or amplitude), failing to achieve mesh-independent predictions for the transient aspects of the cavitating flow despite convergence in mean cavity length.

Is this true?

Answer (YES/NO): NO